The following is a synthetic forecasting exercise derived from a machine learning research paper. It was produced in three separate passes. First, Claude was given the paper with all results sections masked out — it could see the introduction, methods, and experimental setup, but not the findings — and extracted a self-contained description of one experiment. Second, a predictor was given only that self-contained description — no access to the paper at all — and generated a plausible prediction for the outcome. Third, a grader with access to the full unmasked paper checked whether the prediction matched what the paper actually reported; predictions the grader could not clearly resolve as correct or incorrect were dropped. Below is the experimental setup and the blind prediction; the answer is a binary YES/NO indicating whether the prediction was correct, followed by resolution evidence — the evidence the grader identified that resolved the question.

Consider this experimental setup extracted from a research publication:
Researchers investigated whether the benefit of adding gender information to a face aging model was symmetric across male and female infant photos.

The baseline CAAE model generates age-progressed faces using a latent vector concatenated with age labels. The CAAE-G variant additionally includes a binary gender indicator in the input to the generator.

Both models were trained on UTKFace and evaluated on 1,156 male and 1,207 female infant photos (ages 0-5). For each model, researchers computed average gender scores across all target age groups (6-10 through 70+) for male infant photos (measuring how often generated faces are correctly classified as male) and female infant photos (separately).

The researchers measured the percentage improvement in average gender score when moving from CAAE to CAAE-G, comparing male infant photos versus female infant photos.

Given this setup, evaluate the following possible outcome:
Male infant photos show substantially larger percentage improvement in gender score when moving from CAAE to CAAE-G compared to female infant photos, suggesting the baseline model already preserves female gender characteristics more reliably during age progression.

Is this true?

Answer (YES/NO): YES